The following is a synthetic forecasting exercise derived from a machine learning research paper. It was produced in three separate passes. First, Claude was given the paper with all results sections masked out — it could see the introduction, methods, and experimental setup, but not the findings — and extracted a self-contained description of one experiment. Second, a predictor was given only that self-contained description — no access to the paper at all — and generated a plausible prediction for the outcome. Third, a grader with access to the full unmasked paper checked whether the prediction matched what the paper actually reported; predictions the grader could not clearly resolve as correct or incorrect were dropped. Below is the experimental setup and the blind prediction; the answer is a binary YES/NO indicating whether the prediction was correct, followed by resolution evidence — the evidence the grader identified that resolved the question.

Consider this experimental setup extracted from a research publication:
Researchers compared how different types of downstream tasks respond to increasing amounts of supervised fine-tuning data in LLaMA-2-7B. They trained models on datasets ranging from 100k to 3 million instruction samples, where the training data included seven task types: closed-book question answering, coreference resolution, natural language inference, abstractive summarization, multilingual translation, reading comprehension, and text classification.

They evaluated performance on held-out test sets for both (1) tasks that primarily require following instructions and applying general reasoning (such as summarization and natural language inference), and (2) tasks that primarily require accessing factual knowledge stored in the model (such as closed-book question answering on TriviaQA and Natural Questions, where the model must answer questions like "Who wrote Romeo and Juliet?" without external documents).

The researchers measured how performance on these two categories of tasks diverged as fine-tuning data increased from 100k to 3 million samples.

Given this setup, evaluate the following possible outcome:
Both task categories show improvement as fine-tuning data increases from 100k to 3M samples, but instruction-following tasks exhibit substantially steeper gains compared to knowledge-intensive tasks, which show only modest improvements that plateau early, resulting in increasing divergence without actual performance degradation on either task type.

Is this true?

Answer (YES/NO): NO